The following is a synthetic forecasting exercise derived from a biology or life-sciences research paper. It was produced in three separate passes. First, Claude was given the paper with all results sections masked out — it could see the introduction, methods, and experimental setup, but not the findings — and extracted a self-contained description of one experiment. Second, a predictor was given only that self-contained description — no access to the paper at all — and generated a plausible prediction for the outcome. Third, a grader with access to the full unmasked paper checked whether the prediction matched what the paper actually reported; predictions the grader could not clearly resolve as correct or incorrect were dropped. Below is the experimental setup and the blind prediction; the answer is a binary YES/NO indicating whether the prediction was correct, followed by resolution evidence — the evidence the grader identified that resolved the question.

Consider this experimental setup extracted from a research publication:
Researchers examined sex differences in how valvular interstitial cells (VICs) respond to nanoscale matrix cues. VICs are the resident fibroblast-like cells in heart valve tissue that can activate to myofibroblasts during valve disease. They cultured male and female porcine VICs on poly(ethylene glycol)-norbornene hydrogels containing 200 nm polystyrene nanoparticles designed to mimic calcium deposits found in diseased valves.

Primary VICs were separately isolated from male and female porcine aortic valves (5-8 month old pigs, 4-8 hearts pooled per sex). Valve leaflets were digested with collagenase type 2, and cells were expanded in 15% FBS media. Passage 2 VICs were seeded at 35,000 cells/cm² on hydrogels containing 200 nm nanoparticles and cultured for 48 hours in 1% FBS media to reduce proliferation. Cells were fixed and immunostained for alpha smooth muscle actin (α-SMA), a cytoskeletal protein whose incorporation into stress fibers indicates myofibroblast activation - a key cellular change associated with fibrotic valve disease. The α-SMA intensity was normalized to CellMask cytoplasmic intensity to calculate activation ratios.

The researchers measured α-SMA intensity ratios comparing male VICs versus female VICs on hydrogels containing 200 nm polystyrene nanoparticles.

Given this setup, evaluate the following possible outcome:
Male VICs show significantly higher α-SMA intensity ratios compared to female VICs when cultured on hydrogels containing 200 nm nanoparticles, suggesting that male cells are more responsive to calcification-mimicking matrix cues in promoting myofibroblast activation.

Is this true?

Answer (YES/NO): NO